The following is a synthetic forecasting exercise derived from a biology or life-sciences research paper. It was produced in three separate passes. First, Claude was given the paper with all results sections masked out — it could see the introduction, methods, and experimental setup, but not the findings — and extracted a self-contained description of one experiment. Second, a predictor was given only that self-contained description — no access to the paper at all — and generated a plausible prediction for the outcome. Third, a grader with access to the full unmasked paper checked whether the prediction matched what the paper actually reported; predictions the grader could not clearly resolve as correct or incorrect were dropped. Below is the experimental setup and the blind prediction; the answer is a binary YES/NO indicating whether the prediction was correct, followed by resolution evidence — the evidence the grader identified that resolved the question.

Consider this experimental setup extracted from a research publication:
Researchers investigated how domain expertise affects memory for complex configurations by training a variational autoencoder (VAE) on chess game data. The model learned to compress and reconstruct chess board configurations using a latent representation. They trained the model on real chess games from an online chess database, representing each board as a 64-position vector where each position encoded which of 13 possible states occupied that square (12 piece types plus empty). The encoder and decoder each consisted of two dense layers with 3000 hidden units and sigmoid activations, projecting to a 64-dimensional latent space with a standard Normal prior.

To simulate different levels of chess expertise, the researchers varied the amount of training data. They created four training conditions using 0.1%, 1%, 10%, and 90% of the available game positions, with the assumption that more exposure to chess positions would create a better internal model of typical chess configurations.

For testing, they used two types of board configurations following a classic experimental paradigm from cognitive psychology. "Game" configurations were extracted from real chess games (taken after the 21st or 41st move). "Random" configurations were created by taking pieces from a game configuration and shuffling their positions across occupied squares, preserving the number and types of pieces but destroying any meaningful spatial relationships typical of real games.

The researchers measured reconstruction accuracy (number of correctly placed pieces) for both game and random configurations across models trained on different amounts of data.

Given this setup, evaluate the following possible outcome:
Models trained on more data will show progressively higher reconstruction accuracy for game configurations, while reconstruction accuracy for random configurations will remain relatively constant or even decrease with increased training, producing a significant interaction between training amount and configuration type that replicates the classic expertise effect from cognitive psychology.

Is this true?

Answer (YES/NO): NO